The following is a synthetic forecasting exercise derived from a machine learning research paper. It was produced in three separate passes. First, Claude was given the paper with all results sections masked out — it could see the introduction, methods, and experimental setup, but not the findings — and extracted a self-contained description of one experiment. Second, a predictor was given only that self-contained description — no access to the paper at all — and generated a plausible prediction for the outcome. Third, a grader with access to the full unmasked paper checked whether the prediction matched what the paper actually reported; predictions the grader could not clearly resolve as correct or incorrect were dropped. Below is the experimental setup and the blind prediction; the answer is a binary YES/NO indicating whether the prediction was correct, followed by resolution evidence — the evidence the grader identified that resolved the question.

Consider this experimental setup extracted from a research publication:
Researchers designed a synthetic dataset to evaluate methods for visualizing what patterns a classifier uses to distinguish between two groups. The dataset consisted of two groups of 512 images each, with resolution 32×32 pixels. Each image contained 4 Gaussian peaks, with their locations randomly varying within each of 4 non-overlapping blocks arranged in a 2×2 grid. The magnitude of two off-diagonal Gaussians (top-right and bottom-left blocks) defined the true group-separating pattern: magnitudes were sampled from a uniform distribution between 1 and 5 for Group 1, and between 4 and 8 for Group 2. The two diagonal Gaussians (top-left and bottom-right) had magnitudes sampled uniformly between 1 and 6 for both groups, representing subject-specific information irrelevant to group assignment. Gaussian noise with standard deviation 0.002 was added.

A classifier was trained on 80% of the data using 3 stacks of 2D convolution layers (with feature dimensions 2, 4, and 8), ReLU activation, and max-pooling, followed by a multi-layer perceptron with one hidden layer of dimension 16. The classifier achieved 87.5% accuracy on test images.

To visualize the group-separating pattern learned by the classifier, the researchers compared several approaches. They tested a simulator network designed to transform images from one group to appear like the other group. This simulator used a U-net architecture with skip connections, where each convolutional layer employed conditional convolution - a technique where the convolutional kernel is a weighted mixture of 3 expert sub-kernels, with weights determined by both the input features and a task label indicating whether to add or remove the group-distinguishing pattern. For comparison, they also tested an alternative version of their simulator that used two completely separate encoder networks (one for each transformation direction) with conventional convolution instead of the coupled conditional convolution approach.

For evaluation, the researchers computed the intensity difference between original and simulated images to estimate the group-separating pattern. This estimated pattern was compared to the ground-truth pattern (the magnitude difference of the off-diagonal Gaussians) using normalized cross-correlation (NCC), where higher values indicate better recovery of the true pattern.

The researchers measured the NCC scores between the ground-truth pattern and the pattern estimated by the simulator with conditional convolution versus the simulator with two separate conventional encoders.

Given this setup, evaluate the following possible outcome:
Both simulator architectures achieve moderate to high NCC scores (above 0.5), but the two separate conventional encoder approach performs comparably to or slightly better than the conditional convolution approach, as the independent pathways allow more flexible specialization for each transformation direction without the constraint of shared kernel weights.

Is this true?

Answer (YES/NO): NO